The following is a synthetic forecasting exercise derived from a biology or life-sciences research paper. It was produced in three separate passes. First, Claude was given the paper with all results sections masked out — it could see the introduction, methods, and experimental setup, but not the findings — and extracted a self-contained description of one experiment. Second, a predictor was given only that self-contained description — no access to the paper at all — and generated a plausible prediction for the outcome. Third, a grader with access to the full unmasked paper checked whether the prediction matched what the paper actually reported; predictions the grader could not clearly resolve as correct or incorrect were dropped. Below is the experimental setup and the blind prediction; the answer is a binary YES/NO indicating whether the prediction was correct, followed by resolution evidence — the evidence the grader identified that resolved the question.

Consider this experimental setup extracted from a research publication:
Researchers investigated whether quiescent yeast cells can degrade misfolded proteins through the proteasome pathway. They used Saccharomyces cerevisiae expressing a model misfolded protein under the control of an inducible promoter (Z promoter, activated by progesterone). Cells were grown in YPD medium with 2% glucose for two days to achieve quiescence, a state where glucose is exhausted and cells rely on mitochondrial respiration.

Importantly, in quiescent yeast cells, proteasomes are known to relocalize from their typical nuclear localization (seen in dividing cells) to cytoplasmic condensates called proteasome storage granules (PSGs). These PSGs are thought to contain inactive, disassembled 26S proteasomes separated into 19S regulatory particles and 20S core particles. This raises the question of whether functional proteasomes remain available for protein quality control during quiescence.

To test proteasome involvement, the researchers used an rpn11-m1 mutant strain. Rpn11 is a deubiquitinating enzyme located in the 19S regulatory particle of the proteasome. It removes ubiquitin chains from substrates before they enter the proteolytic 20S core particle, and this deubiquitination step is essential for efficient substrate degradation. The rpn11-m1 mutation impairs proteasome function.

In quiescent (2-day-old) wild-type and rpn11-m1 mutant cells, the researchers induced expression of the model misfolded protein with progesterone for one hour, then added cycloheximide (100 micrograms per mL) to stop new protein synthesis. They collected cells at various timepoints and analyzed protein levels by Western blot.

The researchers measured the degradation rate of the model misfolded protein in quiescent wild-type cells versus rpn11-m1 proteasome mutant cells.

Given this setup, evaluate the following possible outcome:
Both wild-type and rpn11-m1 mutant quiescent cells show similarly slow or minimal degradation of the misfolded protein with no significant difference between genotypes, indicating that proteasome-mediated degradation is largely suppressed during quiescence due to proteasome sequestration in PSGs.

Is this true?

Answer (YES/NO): NO